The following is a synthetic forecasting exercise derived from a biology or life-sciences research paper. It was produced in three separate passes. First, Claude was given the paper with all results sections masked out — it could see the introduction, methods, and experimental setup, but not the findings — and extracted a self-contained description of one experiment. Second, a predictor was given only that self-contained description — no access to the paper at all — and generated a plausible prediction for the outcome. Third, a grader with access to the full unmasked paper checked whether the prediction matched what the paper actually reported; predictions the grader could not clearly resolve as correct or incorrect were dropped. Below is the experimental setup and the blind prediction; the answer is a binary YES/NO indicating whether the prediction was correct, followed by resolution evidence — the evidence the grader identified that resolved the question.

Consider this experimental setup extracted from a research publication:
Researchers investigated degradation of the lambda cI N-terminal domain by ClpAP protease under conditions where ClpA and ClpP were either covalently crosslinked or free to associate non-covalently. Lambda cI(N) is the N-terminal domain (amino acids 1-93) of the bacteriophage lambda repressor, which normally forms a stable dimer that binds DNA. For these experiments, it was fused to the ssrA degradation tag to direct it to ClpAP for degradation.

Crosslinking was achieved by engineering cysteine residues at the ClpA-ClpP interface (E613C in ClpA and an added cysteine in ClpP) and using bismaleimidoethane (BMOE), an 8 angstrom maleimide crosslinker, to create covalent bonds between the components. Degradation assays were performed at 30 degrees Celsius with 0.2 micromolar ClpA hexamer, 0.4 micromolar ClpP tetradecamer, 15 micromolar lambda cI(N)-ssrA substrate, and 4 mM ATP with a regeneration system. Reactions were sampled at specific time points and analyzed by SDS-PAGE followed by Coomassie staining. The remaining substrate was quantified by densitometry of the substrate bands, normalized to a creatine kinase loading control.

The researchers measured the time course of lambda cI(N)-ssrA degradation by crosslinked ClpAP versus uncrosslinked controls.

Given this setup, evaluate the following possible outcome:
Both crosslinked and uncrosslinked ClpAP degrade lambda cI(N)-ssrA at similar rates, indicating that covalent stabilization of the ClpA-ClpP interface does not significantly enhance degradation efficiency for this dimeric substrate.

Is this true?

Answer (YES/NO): NO